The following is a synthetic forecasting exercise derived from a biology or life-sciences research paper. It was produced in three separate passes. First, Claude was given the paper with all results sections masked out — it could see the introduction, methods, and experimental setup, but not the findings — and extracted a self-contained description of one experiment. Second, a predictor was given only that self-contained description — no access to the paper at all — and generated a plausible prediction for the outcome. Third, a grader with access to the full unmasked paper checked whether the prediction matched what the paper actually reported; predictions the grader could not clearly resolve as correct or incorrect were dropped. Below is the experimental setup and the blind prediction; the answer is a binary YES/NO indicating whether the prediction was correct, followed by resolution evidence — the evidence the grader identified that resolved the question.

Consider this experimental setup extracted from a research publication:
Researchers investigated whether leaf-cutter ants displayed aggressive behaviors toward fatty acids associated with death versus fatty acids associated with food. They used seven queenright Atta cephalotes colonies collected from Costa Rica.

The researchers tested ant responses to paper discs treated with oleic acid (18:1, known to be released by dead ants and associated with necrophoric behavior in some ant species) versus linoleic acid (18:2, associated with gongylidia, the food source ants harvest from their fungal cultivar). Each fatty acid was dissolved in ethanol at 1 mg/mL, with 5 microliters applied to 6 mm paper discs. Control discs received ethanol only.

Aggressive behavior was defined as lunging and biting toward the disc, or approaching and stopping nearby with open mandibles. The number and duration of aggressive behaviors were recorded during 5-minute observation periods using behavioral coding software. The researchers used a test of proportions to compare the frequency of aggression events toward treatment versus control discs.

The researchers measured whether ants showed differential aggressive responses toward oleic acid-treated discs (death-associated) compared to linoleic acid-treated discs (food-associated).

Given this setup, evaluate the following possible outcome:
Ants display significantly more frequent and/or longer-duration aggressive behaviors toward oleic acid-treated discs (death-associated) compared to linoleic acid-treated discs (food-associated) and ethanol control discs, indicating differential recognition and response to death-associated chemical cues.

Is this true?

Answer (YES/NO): NO